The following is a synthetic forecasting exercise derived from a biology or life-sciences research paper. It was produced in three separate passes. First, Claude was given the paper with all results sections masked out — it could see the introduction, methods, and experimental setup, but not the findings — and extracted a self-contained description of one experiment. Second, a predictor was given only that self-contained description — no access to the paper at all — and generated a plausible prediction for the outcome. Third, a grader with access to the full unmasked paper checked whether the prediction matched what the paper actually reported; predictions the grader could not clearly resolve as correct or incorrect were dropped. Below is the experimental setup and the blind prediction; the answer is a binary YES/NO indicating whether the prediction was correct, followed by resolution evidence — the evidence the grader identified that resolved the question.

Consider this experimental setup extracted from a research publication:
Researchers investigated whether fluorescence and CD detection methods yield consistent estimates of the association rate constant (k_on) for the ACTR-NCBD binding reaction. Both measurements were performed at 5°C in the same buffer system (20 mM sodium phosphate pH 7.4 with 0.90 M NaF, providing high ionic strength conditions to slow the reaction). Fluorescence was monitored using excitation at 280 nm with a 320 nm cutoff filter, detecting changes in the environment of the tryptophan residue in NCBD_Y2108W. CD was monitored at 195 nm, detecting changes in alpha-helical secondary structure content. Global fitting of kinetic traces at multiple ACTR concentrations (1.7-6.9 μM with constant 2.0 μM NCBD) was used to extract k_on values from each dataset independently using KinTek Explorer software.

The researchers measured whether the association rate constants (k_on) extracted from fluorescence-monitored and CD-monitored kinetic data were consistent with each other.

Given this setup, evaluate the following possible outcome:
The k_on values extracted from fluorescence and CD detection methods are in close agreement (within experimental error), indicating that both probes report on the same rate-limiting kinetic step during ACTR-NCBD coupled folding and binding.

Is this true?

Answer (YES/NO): NO